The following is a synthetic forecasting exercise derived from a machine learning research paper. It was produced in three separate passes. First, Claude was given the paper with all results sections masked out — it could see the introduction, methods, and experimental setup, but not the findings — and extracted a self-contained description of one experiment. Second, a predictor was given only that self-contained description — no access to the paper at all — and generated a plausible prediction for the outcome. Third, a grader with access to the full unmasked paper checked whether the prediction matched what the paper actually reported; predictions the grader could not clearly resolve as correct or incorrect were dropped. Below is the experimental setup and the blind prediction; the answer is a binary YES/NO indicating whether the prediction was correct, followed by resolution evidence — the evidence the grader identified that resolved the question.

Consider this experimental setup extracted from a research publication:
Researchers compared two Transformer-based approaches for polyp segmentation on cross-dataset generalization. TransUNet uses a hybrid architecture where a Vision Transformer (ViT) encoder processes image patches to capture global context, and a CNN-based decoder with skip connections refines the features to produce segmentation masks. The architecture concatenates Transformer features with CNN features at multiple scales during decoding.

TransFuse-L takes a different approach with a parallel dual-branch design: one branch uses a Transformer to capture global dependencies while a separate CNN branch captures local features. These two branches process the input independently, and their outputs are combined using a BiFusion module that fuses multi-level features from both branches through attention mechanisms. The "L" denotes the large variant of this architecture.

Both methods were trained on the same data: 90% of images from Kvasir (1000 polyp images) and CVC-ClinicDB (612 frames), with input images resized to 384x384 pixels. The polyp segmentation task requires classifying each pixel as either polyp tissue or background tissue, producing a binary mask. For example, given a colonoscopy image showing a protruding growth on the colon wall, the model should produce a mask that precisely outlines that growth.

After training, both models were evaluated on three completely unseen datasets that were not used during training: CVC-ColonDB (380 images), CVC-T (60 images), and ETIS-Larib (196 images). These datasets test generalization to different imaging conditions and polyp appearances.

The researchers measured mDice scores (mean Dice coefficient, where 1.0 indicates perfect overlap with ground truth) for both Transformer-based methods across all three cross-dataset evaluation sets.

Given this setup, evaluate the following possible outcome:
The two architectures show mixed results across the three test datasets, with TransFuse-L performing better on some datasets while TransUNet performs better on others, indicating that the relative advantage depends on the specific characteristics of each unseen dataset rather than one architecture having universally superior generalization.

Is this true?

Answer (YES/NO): NO